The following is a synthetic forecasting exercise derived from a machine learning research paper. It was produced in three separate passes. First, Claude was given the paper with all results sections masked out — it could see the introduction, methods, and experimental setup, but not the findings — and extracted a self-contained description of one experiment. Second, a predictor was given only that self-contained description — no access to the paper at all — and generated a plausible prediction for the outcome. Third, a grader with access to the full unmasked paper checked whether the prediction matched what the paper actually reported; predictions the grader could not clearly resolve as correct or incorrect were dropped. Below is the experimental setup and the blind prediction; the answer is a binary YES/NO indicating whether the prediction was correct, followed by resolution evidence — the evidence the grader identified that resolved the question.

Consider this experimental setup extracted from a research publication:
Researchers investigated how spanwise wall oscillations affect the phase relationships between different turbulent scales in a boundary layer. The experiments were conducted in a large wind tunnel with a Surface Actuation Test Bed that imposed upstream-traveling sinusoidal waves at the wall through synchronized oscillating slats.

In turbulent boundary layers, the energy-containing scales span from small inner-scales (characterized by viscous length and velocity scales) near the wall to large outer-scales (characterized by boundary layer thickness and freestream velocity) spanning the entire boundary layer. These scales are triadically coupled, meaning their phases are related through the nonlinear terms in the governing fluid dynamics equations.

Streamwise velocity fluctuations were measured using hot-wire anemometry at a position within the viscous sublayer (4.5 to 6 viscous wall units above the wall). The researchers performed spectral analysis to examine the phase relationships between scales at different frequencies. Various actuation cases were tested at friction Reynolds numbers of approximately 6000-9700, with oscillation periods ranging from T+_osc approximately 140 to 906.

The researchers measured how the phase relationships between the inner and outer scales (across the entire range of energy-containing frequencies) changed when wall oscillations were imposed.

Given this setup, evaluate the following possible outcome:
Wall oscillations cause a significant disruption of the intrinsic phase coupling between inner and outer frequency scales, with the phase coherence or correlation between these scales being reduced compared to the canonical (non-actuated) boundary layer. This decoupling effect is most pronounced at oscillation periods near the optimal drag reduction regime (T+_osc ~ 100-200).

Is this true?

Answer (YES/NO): NO